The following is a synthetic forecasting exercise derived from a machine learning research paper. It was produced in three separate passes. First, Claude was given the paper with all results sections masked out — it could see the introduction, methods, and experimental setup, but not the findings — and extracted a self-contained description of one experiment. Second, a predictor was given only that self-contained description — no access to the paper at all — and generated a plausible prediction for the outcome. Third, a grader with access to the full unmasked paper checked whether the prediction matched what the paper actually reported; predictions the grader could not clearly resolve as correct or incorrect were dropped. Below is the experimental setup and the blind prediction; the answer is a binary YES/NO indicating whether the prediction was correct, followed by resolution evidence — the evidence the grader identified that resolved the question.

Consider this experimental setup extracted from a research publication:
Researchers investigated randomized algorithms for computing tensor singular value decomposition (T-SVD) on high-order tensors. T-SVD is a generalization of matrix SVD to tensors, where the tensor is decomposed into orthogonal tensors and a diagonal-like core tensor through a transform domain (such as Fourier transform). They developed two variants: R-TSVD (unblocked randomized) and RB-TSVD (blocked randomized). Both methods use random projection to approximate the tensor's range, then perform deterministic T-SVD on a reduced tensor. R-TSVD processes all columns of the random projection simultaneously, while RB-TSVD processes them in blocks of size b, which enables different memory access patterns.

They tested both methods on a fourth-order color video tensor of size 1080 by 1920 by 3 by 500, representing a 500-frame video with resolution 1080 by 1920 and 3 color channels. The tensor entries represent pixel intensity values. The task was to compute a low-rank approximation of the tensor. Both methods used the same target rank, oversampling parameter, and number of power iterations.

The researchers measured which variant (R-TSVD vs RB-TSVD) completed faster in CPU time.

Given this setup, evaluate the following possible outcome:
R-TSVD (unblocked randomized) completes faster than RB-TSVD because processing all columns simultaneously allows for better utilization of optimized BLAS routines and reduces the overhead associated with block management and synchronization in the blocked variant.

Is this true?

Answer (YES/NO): NO